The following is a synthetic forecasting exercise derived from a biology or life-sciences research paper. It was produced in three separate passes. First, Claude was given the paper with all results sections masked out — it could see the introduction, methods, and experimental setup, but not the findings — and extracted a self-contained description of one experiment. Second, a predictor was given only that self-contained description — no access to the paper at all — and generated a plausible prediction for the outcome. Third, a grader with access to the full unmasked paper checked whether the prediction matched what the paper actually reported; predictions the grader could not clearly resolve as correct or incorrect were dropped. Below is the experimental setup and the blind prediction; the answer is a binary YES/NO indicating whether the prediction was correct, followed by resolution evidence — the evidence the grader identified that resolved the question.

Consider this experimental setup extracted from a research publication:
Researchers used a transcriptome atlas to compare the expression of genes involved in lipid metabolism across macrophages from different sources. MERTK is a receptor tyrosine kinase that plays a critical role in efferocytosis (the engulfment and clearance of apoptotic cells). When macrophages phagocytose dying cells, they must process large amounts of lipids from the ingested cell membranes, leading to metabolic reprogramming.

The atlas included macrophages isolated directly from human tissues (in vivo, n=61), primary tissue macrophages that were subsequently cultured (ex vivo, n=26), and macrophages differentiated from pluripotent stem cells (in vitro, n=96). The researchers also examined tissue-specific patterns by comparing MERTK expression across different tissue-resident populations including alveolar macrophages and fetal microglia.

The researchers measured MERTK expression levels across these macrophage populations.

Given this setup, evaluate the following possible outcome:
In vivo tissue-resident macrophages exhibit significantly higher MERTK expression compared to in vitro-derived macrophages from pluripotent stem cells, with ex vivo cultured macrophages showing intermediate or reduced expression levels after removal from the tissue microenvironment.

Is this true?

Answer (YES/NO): NO